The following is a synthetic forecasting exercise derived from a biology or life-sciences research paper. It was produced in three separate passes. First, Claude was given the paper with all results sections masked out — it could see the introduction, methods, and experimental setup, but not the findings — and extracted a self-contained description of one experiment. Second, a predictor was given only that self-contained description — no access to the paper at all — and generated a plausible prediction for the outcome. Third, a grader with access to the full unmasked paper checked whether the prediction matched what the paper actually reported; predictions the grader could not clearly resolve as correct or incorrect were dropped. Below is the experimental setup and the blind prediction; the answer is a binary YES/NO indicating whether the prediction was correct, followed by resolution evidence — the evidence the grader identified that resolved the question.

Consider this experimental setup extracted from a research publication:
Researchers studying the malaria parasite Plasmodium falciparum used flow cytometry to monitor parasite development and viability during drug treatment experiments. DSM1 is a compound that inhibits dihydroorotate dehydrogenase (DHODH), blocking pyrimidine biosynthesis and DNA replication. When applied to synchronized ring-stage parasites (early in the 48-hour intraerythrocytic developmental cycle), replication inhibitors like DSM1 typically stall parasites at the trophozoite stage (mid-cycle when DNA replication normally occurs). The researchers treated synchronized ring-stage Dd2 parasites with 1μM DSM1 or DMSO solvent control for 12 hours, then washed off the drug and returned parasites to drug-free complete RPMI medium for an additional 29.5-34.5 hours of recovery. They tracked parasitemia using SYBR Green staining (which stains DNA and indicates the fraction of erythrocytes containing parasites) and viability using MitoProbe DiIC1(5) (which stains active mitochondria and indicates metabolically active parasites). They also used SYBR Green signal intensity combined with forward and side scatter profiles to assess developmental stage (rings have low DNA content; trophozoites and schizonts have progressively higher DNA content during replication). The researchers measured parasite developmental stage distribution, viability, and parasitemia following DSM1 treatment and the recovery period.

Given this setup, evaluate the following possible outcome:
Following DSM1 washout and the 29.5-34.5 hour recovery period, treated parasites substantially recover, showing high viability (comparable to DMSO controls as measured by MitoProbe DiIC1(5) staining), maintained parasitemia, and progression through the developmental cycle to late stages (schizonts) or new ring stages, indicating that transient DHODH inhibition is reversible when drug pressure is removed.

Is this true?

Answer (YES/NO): YES